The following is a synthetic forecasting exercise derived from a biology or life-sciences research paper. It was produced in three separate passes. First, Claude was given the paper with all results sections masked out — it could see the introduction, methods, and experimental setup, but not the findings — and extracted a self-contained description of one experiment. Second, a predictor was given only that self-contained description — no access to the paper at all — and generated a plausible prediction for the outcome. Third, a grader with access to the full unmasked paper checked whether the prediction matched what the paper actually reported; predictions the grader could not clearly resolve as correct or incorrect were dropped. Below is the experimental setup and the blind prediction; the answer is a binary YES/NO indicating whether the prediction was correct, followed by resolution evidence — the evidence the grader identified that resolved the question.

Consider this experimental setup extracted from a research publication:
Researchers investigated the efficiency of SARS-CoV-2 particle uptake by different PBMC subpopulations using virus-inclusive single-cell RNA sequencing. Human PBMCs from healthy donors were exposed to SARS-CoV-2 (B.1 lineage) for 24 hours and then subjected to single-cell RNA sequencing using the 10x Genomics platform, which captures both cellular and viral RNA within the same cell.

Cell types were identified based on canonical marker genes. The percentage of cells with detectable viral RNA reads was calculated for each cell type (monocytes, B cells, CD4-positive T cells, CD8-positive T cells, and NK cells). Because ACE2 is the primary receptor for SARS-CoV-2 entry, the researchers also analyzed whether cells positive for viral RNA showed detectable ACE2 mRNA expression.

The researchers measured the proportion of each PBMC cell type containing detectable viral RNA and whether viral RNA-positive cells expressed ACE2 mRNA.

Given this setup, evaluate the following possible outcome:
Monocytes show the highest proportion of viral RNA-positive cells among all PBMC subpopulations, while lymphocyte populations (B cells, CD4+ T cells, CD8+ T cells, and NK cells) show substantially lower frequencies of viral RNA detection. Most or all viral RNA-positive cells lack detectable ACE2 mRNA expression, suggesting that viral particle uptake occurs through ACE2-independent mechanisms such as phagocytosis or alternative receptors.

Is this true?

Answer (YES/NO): YES